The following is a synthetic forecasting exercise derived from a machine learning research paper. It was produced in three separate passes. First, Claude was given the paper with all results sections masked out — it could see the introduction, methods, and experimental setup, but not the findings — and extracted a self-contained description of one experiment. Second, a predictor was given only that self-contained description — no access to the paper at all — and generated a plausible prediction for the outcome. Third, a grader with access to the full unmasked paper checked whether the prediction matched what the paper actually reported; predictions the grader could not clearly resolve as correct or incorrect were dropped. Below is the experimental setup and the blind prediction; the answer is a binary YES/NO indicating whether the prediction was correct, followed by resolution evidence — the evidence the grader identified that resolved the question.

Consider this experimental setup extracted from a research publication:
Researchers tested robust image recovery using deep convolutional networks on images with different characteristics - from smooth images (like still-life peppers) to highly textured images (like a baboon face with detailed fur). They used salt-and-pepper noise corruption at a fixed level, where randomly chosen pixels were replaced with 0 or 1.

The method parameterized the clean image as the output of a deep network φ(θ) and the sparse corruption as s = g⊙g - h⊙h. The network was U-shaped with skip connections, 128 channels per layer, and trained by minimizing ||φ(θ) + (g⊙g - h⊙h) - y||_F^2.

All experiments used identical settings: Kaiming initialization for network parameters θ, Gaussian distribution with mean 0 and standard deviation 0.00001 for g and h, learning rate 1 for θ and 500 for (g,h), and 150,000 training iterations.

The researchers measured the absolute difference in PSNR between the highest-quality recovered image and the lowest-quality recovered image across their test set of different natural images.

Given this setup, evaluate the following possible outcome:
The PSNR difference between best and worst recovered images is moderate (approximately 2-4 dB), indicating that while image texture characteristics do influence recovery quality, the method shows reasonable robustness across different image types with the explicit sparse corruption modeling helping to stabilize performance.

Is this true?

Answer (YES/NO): NO